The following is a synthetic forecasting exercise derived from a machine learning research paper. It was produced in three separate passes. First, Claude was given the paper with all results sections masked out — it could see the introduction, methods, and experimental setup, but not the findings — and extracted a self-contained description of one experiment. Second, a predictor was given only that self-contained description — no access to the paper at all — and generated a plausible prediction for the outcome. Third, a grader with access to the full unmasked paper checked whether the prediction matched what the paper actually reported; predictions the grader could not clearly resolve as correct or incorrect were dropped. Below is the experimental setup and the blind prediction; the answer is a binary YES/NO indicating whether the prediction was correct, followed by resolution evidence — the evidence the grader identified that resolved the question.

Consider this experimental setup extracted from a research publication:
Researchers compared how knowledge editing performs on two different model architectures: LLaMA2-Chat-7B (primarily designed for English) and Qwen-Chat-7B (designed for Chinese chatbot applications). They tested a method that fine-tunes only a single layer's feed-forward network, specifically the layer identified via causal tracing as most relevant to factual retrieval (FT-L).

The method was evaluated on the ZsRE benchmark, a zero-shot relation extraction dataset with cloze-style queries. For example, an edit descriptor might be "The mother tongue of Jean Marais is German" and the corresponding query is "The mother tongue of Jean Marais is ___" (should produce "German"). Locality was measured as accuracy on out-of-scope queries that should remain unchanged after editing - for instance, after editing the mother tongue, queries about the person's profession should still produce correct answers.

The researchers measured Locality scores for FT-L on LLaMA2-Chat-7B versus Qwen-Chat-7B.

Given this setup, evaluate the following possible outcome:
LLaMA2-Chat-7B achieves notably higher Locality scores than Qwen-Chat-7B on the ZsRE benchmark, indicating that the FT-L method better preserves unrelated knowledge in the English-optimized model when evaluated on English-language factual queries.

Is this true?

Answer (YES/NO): NO